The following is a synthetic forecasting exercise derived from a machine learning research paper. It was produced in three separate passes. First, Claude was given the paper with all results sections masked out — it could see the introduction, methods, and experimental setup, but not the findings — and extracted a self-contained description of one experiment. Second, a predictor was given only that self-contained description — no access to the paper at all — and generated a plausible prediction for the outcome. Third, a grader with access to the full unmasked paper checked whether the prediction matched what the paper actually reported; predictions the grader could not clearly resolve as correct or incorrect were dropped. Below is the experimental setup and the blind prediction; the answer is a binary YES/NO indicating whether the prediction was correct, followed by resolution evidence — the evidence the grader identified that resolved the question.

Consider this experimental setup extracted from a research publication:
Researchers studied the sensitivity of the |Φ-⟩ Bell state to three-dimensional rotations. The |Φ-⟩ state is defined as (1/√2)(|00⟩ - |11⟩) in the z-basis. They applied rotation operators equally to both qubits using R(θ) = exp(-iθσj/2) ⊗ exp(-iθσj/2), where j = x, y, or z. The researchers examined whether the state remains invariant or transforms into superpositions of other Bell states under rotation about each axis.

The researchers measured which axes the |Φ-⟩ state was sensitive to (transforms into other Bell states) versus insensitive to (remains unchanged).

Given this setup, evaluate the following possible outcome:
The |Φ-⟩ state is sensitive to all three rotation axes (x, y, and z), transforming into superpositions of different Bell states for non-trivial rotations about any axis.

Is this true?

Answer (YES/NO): NO